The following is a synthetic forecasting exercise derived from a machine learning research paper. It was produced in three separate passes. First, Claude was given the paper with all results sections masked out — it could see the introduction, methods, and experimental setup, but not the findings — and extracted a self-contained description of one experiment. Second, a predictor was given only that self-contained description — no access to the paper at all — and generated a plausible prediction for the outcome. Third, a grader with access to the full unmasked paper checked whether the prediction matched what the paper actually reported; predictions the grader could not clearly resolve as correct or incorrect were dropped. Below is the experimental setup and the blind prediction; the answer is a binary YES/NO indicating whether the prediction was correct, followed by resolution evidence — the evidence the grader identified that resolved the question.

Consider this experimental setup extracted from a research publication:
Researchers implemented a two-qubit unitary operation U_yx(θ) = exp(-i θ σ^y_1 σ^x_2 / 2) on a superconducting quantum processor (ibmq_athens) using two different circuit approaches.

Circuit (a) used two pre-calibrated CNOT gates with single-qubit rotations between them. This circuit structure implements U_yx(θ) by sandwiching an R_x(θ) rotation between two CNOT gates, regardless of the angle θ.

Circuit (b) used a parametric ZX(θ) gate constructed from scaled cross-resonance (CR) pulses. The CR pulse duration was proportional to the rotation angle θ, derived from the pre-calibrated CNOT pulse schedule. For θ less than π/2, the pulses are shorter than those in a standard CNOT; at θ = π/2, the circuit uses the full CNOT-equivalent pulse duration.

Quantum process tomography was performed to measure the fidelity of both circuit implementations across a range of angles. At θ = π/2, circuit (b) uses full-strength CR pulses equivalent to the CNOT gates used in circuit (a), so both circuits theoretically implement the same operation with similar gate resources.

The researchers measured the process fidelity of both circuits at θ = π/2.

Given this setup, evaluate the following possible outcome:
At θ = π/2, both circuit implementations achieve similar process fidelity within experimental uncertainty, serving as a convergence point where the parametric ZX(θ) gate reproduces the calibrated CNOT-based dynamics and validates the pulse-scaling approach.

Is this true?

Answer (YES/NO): NO